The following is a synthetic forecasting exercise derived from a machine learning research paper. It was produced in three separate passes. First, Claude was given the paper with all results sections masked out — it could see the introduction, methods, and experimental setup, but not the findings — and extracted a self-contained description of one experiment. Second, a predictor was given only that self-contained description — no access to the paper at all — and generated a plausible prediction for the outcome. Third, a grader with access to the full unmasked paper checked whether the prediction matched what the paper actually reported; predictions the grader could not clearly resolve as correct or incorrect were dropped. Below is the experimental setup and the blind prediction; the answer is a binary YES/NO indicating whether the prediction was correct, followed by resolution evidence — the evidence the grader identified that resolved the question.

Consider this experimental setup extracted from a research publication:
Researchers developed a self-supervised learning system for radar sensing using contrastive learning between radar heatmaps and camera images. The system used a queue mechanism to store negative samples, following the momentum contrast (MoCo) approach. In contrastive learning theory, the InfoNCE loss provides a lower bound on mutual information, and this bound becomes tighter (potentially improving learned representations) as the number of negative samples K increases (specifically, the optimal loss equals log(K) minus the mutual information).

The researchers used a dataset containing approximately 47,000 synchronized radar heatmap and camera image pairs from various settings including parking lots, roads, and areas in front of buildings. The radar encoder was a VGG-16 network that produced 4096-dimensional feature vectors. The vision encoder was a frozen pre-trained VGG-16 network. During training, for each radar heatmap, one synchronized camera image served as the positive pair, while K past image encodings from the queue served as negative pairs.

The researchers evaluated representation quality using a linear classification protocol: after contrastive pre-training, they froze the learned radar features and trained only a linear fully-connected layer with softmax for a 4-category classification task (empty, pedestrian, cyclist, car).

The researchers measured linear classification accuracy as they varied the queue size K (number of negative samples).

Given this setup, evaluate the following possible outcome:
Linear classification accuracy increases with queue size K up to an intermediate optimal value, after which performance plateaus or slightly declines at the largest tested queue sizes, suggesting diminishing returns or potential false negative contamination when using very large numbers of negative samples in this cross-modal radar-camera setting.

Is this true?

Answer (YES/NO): NO